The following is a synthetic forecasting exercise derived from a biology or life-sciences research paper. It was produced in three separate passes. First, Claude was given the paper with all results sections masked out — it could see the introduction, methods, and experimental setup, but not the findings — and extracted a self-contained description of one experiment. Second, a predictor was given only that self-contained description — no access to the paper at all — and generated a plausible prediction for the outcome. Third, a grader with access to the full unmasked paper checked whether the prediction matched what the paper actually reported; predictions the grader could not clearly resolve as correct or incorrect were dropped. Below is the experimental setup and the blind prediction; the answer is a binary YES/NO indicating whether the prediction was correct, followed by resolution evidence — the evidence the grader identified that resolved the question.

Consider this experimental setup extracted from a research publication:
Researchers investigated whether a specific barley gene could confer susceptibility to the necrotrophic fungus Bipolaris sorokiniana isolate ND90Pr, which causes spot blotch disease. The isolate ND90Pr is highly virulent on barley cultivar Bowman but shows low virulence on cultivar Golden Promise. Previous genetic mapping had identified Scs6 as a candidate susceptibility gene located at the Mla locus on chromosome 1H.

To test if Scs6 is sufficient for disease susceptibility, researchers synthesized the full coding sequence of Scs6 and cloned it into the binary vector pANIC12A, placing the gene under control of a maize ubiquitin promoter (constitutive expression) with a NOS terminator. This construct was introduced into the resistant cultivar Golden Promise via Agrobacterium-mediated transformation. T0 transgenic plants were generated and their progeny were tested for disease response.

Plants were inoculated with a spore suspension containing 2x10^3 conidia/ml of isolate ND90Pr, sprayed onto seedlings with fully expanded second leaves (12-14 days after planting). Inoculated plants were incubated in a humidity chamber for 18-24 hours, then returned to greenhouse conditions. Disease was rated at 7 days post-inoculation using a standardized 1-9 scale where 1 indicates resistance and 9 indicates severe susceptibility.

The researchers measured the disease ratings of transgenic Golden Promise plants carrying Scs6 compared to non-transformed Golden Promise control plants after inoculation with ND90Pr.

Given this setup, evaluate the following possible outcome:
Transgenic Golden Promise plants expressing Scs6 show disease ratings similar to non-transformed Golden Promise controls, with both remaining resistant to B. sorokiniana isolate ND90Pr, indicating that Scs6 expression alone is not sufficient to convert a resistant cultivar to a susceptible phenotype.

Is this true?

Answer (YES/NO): NO